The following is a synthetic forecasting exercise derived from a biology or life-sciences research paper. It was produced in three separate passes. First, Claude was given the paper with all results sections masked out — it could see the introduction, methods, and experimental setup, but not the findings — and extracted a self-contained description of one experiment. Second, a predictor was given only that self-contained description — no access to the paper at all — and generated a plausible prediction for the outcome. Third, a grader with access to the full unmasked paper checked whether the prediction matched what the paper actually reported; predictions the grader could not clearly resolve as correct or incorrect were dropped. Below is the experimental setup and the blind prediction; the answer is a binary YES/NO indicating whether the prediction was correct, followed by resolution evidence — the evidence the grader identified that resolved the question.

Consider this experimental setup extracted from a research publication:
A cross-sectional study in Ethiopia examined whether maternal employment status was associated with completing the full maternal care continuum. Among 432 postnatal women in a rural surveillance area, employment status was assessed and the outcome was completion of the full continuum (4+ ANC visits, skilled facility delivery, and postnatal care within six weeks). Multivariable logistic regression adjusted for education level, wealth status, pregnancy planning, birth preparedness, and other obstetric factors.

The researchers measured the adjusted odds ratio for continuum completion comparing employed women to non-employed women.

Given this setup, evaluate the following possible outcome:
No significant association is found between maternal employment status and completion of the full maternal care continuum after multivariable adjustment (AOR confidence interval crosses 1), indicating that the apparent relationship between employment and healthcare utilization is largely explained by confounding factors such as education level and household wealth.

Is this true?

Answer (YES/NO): NO